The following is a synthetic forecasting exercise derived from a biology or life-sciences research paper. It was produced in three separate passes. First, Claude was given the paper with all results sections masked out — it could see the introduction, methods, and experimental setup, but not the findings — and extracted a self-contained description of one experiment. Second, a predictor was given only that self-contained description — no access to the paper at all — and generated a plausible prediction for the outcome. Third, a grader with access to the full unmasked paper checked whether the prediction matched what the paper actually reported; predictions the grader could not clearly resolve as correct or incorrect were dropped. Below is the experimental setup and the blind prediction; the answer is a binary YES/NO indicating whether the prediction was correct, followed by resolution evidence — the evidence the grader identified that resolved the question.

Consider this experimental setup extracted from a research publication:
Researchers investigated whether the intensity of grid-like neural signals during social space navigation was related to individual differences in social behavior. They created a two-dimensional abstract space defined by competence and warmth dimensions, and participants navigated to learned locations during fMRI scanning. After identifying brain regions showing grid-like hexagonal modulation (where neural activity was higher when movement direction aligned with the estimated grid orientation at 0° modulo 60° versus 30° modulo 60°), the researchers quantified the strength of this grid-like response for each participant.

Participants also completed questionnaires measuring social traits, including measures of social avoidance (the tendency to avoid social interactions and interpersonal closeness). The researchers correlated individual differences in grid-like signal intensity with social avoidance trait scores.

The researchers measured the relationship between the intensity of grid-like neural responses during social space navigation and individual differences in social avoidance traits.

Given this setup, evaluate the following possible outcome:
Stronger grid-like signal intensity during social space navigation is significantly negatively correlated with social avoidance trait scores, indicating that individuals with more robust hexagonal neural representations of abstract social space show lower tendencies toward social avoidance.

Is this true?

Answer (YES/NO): YES